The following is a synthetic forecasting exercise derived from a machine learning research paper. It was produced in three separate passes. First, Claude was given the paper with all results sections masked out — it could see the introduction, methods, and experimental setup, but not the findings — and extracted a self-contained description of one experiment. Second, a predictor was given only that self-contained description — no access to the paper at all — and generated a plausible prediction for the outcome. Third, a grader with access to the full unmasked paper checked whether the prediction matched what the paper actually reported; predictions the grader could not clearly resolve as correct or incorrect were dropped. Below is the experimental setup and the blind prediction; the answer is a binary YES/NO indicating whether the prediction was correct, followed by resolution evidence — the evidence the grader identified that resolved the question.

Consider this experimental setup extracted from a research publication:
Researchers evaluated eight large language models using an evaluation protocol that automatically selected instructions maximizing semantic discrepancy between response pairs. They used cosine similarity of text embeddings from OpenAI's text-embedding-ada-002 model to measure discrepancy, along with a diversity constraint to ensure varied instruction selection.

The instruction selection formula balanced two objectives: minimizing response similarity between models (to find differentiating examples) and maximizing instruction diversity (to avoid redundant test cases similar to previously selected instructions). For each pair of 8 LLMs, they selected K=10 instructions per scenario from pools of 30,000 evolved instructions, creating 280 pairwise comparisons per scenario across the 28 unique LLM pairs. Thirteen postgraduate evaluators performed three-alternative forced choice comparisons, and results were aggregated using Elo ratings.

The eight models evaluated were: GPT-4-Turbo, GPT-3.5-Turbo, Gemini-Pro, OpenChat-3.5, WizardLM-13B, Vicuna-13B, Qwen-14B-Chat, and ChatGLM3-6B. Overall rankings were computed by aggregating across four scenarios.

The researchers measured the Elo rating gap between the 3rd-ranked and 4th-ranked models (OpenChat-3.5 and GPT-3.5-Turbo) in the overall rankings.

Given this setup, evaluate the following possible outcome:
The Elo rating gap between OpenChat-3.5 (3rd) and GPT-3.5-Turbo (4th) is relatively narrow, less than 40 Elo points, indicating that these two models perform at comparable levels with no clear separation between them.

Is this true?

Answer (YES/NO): YES